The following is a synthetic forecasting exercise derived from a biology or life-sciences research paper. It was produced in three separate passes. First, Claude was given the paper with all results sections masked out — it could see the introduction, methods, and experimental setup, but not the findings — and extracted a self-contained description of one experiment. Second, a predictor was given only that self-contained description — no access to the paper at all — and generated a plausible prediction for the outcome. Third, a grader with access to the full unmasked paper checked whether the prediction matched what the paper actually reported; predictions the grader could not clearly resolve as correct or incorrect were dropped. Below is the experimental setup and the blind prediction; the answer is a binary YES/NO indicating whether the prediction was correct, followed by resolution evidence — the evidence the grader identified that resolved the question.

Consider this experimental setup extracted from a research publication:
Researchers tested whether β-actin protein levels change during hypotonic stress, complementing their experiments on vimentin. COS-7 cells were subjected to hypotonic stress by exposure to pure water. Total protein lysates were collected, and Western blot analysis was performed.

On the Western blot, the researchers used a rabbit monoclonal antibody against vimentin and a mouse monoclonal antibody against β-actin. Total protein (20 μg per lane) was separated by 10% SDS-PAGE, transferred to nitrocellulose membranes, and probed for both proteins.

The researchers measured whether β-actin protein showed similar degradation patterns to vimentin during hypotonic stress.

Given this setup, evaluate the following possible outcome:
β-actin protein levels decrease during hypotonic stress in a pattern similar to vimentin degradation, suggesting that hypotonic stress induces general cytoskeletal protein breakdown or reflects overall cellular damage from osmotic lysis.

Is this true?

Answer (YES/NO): NO